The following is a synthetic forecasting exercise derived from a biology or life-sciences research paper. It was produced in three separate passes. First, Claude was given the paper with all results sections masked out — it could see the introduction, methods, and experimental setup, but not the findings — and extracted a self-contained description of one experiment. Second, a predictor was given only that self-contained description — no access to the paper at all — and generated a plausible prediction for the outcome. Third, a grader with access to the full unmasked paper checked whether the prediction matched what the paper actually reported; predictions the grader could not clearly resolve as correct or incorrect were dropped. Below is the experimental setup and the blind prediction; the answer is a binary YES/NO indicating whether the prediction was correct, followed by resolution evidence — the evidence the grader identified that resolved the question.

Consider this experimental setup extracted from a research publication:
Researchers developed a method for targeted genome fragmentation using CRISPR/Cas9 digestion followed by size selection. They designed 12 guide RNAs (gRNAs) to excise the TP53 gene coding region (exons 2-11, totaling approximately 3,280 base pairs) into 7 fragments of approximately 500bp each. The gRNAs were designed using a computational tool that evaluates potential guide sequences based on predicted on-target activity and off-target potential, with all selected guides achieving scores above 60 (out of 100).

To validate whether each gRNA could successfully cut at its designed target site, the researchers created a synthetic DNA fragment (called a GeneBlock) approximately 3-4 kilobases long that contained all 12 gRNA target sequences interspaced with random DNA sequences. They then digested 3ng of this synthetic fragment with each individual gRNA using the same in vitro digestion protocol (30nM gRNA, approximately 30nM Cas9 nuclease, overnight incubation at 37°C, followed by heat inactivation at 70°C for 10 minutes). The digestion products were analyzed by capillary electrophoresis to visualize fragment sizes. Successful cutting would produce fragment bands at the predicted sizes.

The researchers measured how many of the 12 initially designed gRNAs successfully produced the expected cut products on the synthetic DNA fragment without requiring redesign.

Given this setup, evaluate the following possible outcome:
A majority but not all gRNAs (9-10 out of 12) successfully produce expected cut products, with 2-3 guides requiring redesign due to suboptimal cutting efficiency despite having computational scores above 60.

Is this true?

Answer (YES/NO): YES